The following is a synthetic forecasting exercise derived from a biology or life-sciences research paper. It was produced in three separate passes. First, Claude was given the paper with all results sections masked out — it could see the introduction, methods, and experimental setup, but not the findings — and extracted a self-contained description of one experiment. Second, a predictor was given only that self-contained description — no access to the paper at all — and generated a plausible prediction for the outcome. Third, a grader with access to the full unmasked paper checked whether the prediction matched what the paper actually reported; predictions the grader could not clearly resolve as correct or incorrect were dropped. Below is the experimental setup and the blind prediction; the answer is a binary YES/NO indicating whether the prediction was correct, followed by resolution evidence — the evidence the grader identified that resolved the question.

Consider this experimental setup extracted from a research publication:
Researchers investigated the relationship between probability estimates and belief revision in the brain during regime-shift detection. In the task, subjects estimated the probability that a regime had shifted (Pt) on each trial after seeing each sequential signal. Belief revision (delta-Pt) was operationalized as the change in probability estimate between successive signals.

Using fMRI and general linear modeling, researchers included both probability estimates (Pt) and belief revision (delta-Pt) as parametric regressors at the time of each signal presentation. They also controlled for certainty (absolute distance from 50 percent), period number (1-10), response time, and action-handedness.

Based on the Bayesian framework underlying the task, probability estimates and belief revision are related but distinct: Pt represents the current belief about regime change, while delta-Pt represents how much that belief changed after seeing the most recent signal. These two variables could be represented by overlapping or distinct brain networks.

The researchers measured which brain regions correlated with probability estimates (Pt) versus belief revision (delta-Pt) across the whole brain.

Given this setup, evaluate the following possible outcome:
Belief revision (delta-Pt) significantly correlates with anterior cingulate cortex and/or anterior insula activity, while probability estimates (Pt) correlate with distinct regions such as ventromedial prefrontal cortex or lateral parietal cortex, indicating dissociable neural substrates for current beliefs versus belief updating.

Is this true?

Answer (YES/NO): NO